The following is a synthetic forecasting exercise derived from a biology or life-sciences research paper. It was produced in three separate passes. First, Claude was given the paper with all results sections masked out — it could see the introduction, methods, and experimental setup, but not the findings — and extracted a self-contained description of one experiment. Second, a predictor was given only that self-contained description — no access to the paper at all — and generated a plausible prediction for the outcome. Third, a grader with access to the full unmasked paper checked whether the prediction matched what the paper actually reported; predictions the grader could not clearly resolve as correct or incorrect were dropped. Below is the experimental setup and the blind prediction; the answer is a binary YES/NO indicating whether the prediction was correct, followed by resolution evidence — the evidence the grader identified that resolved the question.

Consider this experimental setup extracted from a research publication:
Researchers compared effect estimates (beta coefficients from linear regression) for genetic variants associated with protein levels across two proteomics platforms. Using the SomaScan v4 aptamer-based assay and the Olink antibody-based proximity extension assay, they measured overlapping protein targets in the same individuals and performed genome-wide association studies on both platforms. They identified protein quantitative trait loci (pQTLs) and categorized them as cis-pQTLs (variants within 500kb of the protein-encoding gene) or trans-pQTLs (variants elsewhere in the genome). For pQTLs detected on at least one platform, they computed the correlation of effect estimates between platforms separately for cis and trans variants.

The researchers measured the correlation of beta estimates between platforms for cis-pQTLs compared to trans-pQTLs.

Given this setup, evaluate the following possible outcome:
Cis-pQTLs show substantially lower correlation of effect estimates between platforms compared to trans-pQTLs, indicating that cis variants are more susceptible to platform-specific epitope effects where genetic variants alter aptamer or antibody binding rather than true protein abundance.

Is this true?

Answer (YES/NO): NO